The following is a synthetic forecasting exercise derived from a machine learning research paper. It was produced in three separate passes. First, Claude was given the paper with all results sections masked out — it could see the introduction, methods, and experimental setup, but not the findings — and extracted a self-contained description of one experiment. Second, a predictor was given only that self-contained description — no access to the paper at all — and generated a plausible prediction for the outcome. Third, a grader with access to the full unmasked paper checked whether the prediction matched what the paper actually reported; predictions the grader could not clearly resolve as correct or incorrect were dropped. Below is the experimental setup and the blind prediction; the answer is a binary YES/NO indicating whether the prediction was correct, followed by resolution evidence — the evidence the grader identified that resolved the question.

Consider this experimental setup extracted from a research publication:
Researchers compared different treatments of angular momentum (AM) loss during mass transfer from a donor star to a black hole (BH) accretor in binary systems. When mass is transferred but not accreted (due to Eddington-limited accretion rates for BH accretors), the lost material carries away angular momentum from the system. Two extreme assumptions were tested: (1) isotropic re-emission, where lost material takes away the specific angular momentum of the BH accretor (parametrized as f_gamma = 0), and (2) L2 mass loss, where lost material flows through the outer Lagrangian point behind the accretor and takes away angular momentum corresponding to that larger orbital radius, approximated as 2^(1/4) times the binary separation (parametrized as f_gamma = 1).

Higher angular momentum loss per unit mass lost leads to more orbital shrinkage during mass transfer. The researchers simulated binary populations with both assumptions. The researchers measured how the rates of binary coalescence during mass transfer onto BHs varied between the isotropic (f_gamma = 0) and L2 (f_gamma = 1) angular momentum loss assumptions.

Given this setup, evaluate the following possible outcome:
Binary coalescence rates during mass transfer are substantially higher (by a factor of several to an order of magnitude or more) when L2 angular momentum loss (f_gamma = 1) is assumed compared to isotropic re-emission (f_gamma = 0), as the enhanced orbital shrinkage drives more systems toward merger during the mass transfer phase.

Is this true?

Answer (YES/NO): YES